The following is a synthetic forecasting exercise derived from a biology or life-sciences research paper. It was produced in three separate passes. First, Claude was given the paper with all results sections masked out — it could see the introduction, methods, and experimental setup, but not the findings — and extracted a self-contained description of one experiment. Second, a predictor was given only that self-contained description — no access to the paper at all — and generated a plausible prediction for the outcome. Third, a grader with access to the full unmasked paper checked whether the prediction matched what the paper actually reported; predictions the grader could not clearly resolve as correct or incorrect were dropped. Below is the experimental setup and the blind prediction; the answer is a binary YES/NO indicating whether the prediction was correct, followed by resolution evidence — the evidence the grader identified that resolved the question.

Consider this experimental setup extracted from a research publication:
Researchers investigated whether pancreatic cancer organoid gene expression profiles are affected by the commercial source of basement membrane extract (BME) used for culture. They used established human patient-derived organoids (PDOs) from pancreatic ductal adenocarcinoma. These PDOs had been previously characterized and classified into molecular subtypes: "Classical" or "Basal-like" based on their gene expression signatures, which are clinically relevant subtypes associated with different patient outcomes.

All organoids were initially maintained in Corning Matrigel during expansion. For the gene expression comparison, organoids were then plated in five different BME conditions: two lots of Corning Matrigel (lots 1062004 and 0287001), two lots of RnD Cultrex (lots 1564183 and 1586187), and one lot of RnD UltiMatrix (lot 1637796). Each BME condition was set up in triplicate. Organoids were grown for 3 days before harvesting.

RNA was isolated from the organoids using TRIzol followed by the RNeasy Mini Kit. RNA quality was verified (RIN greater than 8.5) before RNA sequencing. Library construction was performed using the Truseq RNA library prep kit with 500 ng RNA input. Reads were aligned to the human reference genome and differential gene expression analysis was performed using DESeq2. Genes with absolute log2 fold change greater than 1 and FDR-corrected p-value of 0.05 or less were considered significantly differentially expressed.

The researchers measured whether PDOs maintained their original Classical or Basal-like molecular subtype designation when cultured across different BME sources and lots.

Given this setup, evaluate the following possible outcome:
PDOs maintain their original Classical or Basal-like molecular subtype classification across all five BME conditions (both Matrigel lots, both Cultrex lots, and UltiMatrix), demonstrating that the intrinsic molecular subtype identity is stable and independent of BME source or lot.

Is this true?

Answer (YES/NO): YES